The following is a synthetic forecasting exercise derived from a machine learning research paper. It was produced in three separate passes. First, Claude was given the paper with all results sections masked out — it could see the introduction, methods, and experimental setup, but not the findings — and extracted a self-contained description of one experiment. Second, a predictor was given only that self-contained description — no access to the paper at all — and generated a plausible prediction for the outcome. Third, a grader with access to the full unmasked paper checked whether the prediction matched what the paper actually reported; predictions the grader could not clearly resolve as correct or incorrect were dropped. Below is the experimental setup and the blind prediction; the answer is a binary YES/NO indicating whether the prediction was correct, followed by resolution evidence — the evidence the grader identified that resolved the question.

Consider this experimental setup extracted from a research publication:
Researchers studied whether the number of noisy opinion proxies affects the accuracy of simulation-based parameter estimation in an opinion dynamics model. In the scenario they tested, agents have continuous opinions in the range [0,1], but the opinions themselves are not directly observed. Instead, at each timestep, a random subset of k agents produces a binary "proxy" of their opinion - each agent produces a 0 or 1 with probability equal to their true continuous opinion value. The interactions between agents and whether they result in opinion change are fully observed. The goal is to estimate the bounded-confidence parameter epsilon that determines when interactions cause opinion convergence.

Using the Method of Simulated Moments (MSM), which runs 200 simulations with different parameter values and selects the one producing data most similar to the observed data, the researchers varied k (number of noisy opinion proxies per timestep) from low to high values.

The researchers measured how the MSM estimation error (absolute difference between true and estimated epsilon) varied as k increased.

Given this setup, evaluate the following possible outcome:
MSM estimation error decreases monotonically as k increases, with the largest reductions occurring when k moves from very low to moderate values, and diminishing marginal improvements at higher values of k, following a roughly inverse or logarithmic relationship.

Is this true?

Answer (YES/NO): NO